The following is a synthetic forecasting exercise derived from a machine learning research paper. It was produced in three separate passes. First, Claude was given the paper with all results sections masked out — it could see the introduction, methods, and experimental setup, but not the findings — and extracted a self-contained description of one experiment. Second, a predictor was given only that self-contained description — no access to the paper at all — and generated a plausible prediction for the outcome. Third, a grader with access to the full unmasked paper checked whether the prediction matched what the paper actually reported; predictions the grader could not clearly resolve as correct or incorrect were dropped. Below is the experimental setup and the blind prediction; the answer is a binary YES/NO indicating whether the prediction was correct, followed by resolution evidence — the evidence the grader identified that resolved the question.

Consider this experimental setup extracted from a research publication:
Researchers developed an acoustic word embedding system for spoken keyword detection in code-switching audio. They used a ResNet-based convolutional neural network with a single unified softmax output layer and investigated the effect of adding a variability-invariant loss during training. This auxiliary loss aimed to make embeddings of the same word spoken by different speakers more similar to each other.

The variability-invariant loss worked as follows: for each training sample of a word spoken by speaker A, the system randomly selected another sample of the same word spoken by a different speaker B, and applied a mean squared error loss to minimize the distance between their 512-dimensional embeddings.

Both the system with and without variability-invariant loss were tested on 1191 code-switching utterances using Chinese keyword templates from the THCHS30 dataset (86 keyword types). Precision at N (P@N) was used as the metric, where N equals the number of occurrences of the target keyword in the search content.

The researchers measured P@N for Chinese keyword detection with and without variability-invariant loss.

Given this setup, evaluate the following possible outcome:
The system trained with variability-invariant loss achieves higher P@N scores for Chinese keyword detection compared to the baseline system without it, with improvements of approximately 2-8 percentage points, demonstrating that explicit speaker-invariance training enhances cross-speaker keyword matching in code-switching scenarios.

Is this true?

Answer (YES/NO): NO